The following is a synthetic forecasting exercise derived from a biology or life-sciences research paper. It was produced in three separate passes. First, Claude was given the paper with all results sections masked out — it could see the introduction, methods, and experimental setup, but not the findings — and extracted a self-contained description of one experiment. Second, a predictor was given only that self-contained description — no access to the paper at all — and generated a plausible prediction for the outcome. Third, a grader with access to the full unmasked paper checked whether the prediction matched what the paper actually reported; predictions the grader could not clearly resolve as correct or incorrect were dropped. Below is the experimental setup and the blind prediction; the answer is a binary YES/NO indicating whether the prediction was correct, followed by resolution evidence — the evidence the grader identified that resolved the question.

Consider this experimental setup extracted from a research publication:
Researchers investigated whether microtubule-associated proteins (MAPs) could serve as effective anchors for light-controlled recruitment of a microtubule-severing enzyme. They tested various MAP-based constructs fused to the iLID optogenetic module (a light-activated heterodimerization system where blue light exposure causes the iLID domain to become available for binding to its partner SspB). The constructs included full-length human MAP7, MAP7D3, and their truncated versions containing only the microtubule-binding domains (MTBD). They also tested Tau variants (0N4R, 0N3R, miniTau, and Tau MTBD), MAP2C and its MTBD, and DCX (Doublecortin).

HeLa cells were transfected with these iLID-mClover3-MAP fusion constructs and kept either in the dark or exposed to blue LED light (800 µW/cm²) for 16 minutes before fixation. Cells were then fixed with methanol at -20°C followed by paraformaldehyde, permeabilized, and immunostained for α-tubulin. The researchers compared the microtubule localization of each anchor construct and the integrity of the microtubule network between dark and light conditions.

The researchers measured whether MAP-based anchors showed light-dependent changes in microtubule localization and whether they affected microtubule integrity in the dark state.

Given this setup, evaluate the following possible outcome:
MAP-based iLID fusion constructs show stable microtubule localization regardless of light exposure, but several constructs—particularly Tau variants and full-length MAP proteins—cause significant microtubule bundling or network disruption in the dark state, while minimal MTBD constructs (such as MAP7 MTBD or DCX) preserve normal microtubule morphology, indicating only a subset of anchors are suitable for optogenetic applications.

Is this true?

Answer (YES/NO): NO